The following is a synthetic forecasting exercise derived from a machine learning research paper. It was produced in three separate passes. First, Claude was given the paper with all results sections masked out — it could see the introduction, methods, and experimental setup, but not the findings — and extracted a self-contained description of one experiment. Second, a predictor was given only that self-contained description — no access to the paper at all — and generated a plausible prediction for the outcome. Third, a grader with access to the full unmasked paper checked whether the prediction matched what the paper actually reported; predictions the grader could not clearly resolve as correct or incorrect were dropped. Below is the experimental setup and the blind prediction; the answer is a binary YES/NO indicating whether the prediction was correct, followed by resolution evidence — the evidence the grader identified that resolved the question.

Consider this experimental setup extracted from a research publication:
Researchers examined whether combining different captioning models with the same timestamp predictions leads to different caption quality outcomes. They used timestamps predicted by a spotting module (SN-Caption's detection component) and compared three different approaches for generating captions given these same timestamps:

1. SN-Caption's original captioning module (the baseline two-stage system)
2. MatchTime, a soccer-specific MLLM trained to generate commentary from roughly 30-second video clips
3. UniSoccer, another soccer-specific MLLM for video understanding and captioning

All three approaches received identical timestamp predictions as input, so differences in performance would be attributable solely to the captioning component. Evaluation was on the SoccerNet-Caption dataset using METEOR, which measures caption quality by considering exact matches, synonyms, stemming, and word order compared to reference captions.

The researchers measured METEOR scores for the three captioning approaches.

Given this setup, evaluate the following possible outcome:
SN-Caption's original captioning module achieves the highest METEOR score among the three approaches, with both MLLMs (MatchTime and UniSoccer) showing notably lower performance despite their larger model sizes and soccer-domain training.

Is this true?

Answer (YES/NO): YES